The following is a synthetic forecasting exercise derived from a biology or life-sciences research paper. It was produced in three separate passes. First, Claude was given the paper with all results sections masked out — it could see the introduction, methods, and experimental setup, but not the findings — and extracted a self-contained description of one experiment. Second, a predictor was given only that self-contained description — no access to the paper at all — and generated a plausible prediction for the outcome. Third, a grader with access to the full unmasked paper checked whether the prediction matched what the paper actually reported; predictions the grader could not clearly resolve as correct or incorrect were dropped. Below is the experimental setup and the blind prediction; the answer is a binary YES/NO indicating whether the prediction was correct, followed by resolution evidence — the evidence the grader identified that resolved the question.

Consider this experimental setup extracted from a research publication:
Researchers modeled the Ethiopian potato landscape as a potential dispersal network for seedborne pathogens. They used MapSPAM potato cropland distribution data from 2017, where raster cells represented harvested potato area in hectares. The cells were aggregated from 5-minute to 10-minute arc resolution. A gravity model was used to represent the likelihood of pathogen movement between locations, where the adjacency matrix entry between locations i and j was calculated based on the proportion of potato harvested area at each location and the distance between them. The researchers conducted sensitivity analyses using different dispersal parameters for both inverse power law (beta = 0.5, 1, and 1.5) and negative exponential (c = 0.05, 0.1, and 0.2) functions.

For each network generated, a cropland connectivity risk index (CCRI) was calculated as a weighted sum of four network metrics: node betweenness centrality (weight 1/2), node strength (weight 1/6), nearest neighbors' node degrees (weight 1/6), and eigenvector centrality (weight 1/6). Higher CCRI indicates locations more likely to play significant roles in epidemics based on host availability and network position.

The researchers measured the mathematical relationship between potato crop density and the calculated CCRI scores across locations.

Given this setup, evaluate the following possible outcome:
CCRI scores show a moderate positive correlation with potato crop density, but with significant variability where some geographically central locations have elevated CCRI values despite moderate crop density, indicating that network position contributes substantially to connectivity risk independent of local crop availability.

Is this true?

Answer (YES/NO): NO